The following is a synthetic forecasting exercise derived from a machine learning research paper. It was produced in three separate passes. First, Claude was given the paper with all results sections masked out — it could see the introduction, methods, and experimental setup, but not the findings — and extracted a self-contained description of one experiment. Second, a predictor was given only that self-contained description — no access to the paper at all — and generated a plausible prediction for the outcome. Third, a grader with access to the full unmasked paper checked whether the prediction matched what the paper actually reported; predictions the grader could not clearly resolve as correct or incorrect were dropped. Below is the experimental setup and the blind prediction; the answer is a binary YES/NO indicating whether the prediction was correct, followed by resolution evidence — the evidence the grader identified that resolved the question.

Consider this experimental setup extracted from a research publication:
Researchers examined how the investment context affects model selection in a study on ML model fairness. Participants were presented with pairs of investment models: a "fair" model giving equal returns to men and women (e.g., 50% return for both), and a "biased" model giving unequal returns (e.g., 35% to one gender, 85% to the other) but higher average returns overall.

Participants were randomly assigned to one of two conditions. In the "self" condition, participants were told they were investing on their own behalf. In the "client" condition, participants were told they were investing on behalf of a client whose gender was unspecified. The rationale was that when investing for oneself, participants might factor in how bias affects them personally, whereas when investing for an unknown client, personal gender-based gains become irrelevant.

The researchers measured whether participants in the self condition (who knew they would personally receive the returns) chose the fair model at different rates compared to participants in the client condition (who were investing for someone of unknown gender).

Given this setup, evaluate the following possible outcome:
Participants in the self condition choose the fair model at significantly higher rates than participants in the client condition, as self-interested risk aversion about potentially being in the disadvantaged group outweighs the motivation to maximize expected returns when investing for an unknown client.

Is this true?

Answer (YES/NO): NO